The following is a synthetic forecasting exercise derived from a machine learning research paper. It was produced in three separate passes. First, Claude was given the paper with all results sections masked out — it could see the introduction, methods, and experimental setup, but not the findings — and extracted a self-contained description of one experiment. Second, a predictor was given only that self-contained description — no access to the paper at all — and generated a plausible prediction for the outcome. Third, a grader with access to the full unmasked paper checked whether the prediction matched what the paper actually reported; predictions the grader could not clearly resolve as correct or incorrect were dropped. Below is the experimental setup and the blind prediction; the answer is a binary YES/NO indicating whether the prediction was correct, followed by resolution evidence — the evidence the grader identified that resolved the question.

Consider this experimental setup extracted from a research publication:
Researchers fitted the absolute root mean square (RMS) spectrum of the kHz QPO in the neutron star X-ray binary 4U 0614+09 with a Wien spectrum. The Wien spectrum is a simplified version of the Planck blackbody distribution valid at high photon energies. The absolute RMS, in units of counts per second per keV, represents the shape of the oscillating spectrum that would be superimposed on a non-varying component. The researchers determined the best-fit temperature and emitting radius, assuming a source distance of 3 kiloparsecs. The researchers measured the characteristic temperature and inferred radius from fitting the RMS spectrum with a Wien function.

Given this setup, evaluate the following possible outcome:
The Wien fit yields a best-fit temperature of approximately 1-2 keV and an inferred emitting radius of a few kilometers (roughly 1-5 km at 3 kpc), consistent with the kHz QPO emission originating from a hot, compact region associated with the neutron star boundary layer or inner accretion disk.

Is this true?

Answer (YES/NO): NO